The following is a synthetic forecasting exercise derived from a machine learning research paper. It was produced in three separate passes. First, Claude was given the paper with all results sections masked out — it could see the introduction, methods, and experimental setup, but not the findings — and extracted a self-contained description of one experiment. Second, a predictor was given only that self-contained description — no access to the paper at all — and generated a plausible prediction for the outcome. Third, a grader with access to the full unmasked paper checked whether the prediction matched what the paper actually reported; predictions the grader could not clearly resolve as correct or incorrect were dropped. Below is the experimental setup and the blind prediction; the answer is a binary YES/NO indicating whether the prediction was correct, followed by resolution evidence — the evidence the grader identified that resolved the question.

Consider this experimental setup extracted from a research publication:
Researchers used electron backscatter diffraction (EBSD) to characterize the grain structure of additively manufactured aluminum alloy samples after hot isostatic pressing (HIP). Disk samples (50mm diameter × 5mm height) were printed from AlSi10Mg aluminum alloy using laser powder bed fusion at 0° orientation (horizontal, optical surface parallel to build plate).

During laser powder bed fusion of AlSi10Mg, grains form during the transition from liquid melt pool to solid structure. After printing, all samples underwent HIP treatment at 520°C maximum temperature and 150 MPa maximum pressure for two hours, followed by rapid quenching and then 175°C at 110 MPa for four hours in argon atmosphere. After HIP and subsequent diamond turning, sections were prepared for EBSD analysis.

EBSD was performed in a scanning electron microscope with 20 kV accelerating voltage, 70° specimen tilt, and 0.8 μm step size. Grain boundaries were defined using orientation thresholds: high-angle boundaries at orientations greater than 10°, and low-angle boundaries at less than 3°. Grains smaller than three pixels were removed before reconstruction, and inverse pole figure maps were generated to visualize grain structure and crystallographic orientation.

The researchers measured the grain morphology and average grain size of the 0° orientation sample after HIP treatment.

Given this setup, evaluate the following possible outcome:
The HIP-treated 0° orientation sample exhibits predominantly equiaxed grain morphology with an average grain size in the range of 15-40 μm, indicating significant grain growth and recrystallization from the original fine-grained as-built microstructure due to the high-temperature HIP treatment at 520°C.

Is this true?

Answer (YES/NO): NO